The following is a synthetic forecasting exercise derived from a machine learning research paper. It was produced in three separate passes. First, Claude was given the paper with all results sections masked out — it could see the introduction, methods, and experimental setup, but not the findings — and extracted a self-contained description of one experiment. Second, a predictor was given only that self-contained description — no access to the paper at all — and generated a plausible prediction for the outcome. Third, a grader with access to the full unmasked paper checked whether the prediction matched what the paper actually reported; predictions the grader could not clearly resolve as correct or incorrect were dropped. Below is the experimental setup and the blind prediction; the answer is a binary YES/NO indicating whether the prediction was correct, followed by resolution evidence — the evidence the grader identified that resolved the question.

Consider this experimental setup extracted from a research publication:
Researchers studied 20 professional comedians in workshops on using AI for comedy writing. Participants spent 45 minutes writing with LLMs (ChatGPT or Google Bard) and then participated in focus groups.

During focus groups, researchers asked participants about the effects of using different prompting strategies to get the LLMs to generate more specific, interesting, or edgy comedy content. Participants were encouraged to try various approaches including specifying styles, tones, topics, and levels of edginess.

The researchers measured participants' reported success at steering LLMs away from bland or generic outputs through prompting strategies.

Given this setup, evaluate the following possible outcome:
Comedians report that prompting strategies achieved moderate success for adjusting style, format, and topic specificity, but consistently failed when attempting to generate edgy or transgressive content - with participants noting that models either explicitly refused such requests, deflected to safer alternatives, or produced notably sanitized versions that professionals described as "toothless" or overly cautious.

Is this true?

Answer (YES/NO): NO